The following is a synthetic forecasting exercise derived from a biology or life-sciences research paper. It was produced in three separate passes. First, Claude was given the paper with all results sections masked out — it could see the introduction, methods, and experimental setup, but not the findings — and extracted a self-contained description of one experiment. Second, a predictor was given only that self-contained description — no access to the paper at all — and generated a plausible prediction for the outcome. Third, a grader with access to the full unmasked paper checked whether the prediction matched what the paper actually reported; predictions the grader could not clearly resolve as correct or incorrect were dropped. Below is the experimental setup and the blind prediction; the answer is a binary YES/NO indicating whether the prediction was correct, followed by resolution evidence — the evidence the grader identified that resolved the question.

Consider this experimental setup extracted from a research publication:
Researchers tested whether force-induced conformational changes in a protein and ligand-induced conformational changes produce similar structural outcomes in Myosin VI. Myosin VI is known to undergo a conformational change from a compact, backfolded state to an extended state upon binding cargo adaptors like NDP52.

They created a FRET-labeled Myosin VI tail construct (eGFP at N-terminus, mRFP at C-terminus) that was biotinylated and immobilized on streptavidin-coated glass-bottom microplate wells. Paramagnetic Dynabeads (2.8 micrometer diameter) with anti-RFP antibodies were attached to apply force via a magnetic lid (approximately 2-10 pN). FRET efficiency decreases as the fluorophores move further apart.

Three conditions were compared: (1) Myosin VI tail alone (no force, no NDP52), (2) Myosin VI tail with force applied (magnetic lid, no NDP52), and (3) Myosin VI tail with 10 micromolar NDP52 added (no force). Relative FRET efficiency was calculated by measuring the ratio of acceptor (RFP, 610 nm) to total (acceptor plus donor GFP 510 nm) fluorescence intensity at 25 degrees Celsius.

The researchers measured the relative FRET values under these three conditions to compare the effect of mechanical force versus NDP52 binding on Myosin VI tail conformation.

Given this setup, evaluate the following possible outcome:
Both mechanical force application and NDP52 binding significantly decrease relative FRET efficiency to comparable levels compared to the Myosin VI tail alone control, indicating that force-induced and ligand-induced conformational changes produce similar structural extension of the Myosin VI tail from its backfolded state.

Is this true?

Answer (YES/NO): YES